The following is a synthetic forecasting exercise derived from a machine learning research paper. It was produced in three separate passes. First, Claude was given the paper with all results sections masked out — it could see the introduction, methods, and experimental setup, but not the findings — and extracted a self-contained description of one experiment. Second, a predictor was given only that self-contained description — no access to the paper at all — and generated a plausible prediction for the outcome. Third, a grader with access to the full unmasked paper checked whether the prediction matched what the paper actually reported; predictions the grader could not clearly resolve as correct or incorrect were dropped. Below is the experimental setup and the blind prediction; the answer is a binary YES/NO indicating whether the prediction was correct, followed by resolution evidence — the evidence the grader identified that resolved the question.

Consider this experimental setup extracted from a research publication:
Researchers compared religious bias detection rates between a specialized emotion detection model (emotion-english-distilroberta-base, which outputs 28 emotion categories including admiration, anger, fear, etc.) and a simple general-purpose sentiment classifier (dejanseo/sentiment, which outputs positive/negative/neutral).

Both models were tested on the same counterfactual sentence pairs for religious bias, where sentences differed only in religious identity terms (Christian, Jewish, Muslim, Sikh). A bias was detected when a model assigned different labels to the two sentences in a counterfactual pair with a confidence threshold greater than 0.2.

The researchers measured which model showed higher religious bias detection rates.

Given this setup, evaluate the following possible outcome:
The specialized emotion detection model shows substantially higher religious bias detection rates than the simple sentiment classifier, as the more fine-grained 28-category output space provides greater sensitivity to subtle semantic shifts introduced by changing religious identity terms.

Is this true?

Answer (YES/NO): NO